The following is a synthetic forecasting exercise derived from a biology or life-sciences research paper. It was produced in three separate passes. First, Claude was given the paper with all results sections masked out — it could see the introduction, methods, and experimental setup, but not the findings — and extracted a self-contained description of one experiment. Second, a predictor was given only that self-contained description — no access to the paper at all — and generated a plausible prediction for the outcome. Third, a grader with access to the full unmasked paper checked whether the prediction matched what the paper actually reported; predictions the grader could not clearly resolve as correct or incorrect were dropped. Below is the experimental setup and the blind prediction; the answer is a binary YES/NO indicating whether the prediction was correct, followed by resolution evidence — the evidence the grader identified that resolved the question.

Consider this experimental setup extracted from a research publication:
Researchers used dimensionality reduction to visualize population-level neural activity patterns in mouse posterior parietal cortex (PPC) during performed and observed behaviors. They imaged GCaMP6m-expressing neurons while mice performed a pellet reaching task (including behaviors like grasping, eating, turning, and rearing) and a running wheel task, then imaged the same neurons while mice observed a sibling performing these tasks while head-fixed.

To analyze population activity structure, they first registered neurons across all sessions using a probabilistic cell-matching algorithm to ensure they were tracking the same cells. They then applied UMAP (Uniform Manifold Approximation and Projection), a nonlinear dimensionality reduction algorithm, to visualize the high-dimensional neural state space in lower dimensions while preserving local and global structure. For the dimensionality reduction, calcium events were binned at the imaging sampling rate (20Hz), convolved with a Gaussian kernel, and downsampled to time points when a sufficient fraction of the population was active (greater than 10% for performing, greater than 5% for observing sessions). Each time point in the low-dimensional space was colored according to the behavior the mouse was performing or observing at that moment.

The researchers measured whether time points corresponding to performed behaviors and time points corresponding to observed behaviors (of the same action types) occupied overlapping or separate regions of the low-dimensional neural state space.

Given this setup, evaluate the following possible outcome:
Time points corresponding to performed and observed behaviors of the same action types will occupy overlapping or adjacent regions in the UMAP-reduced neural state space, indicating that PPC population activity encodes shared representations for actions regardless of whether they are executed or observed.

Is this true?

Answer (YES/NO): NO